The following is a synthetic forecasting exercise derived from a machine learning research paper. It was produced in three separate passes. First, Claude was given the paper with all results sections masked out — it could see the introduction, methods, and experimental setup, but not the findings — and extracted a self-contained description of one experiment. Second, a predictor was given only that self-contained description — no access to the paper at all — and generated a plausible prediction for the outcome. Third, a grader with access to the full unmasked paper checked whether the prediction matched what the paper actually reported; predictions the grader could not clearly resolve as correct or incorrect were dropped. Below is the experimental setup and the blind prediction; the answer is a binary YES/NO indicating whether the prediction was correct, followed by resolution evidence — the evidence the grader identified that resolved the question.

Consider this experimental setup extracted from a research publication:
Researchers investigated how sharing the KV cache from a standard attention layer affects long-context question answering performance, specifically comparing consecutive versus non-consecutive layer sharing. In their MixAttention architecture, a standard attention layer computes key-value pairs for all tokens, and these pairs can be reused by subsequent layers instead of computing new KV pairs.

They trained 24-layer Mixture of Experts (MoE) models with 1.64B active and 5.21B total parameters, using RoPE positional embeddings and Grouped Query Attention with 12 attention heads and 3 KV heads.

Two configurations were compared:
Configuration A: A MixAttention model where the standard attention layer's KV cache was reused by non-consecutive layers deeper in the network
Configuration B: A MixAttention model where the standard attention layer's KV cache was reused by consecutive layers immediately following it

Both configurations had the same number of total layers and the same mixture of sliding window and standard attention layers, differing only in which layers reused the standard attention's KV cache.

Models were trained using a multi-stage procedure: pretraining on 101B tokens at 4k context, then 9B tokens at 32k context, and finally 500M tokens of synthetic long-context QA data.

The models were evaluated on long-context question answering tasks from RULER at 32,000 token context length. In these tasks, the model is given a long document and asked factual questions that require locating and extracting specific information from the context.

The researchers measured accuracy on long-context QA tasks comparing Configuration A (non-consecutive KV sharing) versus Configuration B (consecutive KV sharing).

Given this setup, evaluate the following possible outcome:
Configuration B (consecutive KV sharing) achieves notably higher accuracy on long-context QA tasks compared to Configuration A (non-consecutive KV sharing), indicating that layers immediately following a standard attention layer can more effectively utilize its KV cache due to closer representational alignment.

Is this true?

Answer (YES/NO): NO